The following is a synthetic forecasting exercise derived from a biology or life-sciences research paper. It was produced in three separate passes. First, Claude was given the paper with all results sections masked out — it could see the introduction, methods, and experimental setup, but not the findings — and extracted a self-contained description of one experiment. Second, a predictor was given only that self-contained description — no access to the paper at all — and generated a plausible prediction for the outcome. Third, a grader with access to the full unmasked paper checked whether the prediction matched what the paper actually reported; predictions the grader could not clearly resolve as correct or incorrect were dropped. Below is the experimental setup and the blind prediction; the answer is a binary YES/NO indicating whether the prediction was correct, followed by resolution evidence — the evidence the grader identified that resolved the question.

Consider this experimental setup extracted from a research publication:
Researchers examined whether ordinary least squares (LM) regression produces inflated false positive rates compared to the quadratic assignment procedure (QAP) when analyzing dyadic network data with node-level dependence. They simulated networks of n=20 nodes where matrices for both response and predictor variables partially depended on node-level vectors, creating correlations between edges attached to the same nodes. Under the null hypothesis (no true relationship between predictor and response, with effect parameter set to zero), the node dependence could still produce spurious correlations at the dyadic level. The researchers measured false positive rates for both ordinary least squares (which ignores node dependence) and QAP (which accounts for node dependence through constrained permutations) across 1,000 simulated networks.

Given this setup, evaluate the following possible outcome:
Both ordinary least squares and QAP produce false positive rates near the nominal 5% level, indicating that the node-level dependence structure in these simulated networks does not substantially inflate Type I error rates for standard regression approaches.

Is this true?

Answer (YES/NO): NO